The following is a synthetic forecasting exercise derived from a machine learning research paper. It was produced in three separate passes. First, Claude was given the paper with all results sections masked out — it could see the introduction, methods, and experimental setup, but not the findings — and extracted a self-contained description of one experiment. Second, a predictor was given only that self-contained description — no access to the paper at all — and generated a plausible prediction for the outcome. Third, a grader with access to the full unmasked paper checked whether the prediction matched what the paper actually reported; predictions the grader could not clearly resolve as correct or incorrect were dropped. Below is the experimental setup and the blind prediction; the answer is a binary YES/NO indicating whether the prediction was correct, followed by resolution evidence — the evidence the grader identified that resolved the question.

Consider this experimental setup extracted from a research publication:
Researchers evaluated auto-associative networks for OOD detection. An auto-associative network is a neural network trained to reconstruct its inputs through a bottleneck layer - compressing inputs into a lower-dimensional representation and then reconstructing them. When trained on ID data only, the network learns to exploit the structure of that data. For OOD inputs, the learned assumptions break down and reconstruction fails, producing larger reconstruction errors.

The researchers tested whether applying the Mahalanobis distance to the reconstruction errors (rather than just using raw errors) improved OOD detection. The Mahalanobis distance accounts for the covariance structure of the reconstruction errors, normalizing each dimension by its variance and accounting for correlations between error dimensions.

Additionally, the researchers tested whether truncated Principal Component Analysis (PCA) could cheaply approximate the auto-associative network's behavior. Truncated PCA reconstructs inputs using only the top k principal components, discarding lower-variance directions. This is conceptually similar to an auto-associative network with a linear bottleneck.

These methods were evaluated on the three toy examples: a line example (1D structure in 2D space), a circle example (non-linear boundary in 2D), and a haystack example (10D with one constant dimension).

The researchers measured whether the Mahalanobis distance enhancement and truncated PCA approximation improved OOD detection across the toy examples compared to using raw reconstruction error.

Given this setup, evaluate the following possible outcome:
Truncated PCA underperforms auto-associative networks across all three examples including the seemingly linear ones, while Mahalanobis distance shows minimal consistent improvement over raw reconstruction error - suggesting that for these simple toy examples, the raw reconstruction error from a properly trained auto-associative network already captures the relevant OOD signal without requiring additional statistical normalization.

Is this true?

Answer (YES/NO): NO